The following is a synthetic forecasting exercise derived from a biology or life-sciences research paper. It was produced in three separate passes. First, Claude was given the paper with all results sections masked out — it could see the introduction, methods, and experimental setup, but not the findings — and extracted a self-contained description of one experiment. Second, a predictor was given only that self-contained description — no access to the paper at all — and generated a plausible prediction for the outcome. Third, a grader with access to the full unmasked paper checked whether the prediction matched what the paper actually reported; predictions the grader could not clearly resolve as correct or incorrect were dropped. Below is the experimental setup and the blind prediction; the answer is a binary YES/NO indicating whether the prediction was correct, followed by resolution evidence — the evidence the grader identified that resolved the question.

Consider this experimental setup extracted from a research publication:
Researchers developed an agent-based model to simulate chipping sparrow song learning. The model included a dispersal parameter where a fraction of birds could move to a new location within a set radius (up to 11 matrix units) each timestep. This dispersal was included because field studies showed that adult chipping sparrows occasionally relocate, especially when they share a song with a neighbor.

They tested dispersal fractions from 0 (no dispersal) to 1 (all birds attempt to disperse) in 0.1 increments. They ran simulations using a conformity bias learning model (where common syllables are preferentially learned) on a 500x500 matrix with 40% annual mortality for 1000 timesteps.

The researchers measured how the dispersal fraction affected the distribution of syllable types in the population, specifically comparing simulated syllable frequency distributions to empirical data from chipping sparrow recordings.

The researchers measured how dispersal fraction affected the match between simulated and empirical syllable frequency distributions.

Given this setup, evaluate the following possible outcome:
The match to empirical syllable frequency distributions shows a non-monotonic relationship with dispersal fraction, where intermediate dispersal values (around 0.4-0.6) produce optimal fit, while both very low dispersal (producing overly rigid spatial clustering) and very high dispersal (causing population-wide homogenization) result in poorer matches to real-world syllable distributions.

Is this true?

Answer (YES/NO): NO